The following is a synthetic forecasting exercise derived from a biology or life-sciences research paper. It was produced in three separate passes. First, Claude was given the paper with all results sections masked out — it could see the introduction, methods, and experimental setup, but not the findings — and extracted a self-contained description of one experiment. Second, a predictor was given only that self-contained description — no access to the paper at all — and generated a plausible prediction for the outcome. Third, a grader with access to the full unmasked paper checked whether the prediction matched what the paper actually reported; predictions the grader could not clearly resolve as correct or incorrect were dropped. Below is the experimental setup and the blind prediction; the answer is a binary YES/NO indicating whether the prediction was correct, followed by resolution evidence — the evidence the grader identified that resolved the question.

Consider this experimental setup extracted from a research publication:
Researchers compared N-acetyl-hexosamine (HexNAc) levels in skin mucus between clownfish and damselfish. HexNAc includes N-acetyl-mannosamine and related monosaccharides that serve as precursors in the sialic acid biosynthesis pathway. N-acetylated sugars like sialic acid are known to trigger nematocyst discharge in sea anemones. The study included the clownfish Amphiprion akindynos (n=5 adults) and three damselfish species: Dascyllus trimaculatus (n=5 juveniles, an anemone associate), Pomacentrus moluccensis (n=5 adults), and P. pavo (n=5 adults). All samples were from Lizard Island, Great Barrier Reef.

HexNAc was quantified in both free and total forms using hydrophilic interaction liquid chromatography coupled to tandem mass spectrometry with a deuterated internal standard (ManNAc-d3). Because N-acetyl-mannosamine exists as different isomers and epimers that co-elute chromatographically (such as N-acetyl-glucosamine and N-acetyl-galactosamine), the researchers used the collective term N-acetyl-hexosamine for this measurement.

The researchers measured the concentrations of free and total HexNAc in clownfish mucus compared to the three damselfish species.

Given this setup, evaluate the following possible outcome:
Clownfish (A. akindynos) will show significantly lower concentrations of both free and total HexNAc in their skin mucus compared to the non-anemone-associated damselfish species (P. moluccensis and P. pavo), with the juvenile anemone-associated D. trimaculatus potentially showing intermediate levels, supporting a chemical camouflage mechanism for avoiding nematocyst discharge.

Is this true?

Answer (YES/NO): NO